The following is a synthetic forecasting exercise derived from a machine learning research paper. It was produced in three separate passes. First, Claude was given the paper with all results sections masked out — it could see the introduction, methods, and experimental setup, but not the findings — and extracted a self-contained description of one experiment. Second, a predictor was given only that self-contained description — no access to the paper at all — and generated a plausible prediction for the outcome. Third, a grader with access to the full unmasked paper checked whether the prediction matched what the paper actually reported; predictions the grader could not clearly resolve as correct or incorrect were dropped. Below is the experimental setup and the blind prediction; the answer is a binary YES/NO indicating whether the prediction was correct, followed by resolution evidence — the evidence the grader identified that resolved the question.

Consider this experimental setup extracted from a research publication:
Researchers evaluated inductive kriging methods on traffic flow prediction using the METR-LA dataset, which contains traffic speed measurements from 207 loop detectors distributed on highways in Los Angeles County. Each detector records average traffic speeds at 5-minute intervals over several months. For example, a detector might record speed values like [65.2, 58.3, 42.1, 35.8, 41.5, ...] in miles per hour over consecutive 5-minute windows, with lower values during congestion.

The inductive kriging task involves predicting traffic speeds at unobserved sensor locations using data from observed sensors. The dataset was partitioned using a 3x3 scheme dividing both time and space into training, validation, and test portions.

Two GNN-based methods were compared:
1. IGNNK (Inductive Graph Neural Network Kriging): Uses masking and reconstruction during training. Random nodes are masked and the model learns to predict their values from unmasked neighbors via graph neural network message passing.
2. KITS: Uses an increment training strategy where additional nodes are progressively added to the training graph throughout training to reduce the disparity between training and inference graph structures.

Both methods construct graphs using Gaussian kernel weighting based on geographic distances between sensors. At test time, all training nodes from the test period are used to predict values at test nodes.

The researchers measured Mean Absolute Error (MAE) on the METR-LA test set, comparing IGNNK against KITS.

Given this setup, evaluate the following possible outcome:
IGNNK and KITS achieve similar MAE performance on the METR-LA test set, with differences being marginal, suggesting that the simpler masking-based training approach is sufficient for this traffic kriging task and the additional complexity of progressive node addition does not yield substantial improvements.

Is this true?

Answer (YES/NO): NO